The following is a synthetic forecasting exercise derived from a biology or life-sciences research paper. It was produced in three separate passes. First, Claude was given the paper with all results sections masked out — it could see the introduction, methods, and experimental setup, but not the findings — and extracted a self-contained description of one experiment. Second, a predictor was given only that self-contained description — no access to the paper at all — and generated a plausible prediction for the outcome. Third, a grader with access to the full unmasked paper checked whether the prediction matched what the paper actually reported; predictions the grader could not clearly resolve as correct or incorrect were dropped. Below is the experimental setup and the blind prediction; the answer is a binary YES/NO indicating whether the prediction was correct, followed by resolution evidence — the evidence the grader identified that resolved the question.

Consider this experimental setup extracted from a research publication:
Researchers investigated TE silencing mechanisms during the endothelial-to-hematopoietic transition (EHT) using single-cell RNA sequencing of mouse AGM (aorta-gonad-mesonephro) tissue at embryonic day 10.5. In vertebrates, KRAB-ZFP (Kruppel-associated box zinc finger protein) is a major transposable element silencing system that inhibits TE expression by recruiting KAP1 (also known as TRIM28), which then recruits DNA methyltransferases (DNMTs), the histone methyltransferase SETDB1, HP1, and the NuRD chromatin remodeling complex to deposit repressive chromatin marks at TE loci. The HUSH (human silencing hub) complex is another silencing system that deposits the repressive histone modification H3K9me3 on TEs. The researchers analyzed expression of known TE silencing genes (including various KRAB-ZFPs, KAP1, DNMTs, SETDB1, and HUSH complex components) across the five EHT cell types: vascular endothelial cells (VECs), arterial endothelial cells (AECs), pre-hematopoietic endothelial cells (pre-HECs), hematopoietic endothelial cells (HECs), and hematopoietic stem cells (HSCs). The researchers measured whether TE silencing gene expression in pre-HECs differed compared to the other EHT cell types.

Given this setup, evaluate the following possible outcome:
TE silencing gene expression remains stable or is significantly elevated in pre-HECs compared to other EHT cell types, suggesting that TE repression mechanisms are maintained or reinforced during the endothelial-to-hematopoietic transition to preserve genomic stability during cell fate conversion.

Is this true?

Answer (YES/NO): NO